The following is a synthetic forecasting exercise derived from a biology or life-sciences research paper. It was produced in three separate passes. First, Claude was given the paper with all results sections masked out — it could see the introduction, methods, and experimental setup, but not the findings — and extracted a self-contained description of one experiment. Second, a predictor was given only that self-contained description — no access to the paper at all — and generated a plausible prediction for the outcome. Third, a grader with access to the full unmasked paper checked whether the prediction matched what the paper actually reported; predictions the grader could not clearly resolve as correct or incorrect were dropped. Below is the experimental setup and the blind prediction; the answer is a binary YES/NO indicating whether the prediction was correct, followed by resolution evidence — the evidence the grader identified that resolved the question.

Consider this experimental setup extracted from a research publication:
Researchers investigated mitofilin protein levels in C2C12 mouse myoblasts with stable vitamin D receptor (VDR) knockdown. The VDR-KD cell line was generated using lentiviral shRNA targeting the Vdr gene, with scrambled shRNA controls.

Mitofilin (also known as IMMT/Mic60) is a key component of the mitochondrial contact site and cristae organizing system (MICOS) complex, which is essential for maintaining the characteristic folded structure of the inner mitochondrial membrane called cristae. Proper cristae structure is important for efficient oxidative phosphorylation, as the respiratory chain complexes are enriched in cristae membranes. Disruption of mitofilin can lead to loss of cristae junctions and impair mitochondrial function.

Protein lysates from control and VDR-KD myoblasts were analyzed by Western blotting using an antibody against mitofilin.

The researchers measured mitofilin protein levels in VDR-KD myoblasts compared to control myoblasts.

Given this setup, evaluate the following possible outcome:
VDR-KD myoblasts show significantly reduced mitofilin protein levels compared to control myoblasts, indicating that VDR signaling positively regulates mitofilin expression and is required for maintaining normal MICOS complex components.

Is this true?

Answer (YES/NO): NO